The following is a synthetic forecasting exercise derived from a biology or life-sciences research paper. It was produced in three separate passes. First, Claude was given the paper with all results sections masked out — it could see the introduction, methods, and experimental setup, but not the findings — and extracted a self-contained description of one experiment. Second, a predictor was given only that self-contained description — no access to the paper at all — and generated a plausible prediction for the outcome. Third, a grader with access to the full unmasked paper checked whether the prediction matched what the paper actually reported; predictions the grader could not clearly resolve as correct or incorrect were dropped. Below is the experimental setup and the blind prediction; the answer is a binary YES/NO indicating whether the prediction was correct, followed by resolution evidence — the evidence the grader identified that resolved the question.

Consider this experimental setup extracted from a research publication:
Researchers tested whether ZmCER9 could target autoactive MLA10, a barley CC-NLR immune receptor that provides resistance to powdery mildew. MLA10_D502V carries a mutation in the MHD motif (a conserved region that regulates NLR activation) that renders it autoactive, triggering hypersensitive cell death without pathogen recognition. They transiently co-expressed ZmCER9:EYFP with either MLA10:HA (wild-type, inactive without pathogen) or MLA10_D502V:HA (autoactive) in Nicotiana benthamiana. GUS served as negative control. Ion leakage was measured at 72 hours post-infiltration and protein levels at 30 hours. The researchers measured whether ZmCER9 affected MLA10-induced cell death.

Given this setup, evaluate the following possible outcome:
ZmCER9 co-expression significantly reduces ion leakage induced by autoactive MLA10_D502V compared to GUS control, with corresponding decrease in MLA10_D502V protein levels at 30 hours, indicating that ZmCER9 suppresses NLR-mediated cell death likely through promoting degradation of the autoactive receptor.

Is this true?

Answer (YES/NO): YES